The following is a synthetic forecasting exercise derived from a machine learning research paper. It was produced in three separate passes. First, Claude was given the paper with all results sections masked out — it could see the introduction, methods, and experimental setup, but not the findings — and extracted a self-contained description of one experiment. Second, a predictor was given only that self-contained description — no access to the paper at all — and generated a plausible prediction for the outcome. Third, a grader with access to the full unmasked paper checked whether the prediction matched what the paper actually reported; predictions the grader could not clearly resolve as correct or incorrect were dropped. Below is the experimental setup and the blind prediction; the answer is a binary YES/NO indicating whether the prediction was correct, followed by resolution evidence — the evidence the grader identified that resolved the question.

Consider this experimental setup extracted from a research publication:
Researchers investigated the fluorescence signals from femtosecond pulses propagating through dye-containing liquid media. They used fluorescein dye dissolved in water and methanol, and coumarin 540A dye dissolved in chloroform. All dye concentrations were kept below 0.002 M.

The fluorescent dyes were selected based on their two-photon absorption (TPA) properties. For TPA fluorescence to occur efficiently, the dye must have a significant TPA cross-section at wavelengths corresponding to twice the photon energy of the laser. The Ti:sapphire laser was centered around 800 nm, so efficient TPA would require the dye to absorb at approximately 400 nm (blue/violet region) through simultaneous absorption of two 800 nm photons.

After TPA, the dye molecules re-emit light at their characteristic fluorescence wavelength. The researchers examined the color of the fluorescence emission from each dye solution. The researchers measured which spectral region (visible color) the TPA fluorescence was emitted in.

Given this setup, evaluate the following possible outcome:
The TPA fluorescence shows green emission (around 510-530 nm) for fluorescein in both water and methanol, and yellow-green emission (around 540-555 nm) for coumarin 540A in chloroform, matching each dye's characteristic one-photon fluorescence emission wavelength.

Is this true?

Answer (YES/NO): NO